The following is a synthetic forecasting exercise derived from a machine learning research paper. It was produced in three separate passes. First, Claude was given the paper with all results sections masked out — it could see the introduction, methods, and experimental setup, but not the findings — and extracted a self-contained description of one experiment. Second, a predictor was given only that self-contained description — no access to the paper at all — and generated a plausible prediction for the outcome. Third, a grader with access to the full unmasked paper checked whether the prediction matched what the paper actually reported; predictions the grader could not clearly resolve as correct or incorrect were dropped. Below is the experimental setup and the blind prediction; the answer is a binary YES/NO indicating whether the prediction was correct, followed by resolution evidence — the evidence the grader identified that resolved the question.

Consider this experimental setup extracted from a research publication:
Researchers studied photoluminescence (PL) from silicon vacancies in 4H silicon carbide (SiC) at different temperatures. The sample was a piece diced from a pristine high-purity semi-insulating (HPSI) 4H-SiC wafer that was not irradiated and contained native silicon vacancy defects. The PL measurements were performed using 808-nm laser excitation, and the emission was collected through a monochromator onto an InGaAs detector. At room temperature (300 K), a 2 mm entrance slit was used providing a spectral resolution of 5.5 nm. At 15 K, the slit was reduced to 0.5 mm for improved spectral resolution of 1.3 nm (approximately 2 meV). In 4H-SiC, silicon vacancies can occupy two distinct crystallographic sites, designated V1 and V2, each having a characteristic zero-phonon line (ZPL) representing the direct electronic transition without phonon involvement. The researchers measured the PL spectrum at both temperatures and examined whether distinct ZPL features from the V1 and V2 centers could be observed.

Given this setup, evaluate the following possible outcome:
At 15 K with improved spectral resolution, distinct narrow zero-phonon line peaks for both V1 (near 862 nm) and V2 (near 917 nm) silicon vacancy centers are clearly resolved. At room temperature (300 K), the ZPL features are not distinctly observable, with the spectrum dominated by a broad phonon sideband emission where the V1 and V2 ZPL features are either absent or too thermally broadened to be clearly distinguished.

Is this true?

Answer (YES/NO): YES